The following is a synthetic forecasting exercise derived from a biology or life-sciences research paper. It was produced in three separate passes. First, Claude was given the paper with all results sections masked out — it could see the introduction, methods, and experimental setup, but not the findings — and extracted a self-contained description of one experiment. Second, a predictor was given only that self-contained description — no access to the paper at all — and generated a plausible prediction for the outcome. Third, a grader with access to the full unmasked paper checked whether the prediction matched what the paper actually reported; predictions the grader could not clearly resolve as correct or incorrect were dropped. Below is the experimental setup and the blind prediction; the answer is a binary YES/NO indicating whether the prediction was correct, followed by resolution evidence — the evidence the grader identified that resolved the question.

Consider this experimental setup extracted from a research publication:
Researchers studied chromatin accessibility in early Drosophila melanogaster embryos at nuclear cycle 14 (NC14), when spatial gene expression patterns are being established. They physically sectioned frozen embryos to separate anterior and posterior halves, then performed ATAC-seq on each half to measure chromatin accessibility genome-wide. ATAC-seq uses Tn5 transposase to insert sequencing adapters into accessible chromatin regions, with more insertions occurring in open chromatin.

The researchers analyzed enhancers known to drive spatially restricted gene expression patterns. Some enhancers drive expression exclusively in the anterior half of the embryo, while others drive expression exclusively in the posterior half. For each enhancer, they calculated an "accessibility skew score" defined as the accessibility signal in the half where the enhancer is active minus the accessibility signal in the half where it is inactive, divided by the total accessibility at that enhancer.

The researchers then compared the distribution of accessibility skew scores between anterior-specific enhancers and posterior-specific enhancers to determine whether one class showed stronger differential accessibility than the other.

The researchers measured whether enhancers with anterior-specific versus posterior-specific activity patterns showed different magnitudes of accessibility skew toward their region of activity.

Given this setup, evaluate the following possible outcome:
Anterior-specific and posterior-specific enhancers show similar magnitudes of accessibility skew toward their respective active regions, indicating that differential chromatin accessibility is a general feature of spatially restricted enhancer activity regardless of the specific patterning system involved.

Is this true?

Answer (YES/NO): NO